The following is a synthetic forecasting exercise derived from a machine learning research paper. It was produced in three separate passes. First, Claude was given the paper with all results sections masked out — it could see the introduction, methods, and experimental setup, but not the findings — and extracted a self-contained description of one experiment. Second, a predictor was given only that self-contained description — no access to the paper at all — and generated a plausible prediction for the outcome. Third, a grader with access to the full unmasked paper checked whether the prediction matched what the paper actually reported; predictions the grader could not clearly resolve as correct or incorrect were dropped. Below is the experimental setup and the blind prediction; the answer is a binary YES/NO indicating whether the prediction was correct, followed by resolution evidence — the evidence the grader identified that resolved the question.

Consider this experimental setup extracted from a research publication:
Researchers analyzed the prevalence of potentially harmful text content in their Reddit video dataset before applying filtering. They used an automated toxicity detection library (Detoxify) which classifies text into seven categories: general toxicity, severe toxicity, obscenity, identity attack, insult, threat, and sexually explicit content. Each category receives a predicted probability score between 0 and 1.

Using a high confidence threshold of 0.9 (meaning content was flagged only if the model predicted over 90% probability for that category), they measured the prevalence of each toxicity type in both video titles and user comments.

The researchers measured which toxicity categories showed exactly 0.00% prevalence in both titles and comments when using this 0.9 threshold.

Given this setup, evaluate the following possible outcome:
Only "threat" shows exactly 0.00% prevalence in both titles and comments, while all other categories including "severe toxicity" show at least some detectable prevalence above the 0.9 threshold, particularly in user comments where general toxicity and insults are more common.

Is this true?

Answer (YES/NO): NO